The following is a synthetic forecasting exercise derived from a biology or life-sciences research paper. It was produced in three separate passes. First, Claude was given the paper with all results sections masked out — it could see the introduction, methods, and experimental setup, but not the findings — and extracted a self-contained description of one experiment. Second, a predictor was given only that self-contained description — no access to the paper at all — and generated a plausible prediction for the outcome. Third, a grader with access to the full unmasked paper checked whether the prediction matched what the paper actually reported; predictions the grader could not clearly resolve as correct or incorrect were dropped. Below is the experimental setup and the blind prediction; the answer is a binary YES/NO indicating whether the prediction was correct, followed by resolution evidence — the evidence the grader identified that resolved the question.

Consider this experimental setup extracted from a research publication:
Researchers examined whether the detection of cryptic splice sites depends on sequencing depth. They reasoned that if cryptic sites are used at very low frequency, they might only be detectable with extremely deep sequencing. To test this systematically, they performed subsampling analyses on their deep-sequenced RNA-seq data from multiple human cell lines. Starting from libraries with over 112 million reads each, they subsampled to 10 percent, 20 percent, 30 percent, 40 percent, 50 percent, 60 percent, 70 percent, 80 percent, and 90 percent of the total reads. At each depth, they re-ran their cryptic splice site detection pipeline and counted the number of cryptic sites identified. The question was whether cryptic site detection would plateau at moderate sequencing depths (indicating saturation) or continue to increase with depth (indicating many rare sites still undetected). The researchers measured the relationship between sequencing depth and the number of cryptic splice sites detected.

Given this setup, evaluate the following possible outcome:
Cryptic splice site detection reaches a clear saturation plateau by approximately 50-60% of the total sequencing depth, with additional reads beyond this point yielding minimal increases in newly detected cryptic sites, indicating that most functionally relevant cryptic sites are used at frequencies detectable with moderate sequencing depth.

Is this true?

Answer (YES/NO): NO